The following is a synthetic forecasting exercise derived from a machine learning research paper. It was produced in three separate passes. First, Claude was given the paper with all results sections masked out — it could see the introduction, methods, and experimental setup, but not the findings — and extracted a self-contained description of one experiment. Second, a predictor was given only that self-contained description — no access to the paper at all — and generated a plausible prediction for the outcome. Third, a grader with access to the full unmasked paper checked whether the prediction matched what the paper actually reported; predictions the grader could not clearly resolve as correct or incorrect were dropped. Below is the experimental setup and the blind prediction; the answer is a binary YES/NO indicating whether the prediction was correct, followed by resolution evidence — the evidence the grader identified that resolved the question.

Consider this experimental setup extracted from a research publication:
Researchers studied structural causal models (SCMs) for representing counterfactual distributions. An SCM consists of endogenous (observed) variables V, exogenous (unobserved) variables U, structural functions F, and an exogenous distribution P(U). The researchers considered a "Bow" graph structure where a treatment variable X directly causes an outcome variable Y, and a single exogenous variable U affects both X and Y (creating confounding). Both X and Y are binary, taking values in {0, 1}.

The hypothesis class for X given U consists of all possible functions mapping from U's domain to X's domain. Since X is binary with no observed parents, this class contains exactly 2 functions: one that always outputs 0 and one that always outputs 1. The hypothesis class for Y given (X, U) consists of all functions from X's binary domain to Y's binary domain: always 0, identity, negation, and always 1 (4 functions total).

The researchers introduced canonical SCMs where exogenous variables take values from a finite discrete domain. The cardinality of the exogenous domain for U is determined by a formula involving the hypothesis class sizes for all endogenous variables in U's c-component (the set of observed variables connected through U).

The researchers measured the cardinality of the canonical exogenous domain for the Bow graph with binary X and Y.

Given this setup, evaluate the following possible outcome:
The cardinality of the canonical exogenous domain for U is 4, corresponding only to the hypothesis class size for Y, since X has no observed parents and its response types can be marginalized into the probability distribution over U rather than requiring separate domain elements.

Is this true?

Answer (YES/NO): NO